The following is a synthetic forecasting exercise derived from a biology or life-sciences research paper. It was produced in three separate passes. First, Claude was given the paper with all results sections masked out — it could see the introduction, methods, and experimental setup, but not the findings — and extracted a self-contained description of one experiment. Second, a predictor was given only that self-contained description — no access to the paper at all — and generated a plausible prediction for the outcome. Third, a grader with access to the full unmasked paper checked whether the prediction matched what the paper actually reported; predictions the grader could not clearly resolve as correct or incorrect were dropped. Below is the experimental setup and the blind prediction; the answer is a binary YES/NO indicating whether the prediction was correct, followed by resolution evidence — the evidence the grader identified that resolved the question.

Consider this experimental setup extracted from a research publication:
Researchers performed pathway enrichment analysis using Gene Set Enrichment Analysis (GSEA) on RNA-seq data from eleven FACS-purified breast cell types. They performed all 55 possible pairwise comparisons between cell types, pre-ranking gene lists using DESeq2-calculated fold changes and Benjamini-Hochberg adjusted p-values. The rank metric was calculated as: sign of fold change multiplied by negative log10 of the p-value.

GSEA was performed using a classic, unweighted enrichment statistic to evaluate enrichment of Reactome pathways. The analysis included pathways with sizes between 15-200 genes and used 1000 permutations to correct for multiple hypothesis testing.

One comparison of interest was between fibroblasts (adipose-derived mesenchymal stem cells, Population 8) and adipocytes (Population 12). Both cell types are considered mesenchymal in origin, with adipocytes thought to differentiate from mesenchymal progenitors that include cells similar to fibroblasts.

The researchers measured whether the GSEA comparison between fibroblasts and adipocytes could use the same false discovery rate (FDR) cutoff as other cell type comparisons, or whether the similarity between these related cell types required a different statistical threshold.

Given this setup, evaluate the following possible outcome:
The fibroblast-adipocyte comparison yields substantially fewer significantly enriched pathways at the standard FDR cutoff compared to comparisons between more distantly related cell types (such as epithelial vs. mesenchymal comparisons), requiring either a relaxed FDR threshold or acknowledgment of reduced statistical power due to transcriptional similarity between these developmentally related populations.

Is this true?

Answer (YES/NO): NO